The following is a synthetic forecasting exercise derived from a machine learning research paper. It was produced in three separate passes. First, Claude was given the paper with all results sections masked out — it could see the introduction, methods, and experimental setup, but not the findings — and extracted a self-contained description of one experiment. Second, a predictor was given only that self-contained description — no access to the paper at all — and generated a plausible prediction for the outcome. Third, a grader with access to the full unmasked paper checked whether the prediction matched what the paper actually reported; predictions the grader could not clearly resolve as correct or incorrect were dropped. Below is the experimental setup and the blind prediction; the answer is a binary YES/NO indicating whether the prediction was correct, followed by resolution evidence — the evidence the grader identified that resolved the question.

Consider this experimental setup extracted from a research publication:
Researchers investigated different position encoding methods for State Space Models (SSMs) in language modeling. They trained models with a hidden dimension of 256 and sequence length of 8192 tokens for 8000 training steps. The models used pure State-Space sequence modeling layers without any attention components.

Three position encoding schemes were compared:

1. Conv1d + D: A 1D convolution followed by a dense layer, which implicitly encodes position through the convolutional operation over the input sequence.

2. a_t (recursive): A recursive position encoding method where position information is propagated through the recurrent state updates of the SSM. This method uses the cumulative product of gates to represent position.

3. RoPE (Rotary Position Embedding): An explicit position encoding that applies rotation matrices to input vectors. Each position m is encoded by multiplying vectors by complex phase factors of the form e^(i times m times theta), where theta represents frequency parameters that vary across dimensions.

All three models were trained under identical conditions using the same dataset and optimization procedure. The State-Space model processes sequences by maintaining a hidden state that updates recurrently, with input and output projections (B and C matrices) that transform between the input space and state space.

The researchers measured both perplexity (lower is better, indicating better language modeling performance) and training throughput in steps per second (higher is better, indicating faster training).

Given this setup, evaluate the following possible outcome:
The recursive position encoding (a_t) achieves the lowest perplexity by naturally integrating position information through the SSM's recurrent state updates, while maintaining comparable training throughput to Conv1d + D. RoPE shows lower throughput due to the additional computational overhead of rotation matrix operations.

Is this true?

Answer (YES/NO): NO